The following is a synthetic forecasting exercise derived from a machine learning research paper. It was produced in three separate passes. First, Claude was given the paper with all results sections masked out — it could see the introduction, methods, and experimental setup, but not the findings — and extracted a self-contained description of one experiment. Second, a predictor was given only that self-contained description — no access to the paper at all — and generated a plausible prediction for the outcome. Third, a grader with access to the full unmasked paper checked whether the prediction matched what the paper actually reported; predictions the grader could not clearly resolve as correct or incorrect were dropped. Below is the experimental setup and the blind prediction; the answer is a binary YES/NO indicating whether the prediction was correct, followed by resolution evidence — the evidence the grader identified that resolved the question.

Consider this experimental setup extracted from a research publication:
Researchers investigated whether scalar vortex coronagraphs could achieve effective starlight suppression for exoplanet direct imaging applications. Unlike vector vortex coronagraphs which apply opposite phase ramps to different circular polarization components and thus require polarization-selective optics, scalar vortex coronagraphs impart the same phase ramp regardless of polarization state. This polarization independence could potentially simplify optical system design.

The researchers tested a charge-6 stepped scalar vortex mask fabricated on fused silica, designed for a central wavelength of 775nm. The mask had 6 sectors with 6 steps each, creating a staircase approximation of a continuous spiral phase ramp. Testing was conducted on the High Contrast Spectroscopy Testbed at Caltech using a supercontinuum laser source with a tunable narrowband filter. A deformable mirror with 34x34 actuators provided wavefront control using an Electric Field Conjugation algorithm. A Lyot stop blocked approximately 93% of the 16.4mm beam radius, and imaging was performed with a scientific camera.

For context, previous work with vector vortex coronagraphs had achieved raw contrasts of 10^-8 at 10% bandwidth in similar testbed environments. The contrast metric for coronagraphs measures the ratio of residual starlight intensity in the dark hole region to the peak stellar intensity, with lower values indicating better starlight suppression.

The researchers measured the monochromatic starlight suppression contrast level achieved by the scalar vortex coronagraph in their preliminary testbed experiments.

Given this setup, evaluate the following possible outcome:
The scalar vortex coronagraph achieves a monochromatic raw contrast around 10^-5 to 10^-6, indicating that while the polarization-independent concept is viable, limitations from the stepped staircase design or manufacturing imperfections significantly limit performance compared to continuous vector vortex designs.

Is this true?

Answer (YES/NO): YES